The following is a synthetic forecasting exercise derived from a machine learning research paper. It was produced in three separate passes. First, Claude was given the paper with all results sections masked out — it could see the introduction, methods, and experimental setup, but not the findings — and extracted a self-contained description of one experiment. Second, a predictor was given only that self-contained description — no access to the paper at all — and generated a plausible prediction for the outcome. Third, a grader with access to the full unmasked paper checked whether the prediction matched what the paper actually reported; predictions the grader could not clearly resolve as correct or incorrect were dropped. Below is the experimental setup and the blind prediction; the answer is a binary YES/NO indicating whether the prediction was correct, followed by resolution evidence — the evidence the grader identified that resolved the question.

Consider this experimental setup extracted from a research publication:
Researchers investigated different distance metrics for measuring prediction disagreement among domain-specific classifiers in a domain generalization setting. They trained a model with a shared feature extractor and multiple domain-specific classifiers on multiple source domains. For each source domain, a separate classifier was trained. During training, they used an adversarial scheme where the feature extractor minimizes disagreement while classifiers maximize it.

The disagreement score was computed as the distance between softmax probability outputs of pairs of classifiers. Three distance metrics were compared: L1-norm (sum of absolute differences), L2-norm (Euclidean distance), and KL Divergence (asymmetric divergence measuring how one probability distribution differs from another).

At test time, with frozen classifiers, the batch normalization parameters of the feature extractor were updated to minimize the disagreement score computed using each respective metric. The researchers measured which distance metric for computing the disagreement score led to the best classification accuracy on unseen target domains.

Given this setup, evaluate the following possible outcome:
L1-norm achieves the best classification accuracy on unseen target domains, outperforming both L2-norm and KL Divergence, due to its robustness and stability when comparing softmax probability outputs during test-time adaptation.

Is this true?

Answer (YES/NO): YES